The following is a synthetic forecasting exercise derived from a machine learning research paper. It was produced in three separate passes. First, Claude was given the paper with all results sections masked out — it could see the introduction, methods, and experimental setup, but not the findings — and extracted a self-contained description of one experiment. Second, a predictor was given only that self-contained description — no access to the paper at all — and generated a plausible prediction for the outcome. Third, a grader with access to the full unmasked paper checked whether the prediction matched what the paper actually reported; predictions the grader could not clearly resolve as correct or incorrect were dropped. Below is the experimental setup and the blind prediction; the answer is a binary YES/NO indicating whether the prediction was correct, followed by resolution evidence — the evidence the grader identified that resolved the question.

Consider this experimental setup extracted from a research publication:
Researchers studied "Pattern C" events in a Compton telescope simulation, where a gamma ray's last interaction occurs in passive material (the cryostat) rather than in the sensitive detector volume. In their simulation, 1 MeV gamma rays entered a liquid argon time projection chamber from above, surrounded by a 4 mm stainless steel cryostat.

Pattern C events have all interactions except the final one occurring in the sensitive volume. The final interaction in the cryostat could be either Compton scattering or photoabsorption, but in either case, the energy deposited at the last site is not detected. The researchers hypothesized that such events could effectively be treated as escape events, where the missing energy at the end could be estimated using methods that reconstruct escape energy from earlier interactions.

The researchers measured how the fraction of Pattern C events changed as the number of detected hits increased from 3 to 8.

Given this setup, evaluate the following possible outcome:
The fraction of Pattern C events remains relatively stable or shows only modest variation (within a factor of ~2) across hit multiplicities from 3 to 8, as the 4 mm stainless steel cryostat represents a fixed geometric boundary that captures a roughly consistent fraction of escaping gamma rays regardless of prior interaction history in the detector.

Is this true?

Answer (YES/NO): NO